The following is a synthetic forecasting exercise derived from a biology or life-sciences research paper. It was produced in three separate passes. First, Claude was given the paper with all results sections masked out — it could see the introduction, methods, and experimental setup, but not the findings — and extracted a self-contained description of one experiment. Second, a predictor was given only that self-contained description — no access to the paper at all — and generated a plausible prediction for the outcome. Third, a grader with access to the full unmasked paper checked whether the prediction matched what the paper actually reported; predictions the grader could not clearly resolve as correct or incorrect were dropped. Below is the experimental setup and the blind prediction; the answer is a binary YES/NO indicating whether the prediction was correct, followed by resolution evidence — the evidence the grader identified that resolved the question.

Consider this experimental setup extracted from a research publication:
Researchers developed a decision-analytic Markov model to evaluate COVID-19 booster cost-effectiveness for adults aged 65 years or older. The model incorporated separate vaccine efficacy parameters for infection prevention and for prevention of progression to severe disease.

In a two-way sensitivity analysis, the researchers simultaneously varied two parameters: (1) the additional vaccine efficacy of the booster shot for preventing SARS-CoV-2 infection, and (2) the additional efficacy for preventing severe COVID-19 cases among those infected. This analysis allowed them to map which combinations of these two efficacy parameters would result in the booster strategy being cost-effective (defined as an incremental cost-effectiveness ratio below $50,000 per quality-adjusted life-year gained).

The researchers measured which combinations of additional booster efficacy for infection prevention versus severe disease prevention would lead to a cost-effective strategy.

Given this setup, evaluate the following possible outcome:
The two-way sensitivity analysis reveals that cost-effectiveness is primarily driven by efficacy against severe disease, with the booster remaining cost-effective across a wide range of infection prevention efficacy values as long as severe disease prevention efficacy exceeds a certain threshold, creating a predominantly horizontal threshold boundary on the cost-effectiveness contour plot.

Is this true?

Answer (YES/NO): NO